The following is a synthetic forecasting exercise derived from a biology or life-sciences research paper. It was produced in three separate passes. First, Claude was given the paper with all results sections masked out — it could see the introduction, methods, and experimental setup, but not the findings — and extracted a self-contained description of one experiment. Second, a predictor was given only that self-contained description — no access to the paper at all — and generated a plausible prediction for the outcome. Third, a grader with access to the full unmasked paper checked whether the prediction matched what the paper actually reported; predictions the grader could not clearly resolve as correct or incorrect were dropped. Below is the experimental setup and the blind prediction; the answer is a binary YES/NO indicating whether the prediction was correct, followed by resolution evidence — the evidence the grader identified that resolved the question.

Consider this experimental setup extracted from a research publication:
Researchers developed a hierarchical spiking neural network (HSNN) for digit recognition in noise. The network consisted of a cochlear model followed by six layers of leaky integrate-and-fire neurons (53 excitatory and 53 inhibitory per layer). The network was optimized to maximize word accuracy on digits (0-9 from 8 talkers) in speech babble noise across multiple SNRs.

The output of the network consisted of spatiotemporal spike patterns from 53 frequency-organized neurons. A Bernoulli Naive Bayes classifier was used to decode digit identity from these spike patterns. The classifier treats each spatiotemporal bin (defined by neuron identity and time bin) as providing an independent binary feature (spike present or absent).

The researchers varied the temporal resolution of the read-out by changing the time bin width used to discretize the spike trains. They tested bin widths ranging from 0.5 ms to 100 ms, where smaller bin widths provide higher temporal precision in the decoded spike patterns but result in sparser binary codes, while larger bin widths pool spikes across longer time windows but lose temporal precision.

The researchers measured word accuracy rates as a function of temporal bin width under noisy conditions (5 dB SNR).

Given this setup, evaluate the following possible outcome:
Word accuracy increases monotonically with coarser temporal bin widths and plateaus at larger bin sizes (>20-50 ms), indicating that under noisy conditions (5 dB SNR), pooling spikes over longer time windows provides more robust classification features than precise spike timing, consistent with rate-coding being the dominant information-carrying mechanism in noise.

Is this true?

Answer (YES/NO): NO